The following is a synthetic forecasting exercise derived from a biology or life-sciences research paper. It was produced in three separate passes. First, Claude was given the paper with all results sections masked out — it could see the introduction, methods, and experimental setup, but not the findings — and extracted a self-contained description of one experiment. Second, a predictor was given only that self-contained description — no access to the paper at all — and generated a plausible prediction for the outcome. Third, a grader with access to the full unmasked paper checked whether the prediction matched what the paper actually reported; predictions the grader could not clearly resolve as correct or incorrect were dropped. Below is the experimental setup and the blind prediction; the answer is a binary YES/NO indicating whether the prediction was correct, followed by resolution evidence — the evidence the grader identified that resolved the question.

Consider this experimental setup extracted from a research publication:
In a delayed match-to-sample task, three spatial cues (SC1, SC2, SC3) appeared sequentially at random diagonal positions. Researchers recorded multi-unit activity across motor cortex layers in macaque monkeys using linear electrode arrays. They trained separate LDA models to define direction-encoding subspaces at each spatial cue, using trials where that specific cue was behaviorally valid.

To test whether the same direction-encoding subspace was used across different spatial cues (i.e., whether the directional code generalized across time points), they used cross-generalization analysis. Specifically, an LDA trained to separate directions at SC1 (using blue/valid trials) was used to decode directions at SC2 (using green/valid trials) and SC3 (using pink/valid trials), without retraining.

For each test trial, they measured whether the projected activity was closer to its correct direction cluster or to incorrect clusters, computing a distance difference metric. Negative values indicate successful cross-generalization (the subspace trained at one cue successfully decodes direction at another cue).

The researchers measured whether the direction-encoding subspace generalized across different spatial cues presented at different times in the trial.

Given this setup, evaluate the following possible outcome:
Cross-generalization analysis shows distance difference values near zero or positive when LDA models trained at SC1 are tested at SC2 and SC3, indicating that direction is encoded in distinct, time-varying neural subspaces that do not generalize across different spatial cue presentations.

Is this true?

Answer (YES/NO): NO